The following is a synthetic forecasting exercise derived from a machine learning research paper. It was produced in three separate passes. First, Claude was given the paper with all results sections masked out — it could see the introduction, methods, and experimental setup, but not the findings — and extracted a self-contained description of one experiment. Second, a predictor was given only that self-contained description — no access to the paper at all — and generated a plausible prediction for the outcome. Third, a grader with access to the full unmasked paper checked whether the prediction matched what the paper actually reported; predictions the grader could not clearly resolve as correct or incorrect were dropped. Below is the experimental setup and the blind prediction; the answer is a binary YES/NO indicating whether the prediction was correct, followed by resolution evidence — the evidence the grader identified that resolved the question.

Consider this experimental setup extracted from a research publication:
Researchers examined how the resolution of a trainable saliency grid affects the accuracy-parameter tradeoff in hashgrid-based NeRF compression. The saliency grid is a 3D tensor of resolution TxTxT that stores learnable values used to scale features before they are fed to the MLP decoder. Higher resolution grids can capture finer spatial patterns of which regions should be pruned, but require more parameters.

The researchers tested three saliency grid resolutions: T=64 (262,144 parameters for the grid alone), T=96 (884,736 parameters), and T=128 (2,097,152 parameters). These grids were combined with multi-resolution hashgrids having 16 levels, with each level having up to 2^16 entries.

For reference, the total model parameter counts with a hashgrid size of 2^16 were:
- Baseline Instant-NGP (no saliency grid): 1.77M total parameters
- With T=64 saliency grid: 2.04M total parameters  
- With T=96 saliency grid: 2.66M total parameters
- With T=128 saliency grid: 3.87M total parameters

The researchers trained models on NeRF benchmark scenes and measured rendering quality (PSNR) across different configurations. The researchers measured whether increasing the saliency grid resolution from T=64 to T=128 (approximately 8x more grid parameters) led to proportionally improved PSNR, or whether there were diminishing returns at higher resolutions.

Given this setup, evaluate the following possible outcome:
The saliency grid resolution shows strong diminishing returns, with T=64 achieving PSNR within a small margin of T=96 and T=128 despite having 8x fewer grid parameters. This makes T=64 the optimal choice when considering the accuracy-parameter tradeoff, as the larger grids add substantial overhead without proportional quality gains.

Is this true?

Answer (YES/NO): YES